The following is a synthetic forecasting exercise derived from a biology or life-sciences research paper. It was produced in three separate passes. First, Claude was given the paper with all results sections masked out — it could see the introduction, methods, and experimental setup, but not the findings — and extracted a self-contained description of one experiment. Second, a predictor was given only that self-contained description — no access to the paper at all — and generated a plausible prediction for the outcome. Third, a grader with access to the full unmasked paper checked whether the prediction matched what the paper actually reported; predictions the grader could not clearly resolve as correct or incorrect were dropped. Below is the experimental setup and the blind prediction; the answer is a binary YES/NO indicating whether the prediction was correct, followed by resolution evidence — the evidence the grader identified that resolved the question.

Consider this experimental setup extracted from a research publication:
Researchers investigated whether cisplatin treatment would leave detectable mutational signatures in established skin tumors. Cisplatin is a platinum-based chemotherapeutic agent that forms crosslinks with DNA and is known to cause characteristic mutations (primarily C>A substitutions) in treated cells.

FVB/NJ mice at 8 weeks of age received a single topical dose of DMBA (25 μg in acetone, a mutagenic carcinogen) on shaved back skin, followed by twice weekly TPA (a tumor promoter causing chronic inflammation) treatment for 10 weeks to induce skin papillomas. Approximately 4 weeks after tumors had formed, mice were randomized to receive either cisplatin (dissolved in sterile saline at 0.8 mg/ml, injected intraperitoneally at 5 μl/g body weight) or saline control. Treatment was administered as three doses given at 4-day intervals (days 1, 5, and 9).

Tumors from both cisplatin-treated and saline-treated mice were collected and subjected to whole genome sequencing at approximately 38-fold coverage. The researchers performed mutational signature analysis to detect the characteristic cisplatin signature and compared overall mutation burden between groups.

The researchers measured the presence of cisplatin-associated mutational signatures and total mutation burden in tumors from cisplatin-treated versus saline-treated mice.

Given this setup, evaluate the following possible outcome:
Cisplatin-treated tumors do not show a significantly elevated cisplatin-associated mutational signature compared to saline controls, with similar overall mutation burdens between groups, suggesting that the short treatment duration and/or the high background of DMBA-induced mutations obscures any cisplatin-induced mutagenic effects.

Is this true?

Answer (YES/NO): NO